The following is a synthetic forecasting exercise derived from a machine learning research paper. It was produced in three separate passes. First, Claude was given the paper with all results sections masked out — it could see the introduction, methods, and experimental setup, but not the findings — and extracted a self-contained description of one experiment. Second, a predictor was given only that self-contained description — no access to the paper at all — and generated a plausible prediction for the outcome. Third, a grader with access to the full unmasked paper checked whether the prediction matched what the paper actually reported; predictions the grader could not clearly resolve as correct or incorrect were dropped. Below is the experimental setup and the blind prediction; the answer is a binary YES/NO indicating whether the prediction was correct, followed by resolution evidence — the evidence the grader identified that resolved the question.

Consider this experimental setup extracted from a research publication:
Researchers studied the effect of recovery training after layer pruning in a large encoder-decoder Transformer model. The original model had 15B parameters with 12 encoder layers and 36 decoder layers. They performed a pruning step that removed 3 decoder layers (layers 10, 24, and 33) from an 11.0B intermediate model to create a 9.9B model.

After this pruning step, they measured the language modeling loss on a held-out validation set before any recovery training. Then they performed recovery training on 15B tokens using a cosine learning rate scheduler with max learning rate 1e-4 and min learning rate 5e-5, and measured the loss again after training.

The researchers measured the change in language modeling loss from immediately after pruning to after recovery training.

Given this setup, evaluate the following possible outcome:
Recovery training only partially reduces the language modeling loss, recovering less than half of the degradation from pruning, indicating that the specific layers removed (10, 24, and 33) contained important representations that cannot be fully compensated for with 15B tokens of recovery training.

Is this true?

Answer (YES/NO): NO